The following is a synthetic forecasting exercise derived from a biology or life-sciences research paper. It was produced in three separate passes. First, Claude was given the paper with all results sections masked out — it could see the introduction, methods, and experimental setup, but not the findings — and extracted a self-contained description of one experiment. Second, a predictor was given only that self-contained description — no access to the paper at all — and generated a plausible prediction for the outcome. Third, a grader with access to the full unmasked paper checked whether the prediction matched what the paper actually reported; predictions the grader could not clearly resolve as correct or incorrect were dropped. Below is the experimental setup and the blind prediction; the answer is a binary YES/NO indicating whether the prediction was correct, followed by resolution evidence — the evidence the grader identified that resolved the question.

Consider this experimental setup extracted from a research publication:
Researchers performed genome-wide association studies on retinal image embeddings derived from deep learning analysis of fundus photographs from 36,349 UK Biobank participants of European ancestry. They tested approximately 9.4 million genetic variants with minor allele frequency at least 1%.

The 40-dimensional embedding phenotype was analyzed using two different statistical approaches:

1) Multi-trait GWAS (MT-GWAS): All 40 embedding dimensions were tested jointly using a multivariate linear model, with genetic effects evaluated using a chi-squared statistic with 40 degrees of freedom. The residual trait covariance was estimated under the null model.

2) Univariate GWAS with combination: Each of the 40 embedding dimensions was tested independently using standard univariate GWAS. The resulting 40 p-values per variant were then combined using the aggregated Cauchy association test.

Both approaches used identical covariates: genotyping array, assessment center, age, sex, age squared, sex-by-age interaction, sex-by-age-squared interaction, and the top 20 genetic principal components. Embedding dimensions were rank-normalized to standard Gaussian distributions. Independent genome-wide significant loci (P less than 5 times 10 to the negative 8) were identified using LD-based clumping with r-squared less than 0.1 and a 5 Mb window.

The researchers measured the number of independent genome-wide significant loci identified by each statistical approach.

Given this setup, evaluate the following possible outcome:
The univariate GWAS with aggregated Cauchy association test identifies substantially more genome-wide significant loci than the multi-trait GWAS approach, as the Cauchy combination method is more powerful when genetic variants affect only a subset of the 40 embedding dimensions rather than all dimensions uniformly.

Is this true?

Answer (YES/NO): NO